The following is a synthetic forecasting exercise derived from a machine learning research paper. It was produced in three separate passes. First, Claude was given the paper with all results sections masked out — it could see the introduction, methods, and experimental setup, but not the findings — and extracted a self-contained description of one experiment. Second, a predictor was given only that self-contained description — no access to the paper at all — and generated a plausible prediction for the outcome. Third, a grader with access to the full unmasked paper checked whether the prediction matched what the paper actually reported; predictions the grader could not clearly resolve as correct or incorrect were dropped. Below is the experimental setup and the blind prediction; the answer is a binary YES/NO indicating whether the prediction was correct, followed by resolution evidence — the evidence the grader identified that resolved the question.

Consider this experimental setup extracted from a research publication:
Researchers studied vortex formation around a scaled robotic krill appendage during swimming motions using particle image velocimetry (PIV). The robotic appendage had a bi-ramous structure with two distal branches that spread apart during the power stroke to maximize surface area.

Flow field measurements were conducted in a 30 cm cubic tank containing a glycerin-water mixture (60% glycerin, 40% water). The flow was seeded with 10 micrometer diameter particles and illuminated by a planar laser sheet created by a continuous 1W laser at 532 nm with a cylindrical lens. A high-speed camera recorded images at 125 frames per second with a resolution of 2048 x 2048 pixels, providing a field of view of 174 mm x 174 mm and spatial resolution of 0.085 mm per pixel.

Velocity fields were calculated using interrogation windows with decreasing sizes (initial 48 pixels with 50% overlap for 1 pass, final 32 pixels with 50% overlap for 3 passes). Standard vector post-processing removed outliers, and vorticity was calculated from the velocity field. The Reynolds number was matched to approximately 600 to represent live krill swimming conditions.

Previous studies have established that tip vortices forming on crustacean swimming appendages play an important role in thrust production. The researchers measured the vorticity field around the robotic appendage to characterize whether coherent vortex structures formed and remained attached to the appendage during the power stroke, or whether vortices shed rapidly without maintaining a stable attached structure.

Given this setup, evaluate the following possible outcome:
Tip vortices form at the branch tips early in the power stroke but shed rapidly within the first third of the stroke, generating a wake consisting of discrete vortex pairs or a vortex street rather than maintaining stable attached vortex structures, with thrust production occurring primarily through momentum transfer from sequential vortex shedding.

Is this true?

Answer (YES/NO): NO